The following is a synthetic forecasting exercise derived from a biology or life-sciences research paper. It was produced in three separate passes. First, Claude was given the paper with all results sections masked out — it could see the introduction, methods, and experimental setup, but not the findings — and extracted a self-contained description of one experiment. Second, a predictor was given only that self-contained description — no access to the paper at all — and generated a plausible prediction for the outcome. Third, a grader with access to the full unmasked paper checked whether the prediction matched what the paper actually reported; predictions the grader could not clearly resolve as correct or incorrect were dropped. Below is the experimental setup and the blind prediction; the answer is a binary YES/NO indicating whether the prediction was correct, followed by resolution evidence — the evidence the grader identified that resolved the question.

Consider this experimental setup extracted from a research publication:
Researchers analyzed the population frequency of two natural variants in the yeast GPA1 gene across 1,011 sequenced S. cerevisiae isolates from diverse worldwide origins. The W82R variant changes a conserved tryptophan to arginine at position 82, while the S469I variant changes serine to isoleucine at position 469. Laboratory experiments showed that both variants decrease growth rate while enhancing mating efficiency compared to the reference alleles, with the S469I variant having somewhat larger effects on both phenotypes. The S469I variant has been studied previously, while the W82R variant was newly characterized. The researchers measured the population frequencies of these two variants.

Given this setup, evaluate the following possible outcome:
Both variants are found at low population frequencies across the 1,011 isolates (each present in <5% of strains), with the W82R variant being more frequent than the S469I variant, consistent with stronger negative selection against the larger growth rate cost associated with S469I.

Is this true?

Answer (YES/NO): NO